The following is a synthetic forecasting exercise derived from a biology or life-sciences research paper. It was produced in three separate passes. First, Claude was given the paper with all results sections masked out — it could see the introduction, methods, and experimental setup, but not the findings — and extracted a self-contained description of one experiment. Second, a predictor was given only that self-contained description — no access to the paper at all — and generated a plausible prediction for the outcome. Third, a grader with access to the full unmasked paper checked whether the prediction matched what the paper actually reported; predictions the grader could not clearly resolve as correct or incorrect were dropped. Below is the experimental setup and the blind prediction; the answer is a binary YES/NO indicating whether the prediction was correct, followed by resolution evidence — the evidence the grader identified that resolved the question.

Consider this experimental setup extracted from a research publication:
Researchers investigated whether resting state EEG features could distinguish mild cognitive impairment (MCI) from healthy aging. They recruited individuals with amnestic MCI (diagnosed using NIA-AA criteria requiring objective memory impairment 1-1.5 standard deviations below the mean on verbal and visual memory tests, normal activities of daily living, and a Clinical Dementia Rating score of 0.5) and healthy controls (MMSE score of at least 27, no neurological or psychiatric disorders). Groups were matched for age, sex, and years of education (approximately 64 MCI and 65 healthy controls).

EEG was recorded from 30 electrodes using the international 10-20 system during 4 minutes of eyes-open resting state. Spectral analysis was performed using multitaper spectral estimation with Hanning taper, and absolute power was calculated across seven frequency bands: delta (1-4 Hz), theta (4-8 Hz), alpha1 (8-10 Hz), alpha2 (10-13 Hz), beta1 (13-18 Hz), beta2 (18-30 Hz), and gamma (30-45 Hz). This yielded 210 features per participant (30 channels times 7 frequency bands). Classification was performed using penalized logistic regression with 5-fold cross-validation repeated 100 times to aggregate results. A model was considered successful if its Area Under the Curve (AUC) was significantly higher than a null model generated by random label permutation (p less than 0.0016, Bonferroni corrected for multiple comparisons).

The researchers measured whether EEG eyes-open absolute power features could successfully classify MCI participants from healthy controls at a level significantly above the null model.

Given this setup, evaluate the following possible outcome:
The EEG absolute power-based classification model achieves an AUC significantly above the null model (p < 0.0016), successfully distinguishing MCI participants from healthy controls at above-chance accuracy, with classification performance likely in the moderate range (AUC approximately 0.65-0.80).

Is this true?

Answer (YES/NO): NO